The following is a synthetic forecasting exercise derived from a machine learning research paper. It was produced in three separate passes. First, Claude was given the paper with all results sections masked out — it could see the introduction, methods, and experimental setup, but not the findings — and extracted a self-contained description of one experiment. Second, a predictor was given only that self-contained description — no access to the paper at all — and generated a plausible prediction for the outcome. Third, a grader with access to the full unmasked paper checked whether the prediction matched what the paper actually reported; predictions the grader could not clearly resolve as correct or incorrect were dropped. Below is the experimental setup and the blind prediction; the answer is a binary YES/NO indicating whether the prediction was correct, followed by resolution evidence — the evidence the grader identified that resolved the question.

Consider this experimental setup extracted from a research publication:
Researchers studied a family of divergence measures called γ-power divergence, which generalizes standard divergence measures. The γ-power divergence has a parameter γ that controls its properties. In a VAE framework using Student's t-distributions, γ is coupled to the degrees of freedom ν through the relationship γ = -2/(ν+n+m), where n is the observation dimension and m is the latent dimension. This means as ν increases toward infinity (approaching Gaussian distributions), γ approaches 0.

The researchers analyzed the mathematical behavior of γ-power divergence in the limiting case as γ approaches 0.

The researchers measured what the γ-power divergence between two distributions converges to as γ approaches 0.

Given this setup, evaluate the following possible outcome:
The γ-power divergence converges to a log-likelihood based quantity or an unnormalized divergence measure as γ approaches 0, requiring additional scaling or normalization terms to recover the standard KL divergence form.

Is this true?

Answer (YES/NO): NO